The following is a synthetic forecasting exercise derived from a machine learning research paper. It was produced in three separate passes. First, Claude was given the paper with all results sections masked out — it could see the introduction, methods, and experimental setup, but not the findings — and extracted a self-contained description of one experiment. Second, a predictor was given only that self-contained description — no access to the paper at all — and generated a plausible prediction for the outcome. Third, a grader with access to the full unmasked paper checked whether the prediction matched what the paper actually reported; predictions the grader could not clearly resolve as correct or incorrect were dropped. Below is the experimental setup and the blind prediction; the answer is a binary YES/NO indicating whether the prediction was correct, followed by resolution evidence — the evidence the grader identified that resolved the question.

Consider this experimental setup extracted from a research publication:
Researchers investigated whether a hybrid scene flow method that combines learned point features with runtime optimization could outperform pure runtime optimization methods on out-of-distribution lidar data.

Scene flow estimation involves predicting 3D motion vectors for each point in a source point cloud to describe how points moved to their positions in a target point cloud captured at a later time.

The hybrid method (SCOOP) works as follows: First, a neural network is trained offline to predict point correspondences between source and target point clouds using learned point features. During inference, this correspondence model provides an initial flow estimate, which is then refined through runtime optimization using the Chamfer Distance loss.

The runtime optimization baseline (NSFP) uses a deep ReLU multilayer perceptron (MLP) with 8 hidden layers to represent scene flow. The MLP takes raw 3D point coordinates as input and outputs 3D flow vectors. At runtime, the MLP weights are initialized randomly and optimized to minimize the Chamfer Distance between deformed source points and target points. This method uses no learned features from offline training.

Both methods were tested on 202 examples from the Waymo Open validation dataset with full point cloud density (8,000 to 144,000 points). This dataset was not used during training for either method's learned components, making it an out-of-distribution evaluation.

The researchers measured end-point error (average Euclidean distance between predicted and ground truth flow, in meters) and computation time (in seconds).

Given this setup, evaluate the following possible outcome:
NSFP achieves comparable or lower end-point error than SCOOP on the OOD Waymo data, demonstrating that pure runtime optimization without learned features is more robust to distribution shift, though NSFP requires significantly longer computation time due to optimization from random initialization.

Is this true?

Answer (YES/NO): NO